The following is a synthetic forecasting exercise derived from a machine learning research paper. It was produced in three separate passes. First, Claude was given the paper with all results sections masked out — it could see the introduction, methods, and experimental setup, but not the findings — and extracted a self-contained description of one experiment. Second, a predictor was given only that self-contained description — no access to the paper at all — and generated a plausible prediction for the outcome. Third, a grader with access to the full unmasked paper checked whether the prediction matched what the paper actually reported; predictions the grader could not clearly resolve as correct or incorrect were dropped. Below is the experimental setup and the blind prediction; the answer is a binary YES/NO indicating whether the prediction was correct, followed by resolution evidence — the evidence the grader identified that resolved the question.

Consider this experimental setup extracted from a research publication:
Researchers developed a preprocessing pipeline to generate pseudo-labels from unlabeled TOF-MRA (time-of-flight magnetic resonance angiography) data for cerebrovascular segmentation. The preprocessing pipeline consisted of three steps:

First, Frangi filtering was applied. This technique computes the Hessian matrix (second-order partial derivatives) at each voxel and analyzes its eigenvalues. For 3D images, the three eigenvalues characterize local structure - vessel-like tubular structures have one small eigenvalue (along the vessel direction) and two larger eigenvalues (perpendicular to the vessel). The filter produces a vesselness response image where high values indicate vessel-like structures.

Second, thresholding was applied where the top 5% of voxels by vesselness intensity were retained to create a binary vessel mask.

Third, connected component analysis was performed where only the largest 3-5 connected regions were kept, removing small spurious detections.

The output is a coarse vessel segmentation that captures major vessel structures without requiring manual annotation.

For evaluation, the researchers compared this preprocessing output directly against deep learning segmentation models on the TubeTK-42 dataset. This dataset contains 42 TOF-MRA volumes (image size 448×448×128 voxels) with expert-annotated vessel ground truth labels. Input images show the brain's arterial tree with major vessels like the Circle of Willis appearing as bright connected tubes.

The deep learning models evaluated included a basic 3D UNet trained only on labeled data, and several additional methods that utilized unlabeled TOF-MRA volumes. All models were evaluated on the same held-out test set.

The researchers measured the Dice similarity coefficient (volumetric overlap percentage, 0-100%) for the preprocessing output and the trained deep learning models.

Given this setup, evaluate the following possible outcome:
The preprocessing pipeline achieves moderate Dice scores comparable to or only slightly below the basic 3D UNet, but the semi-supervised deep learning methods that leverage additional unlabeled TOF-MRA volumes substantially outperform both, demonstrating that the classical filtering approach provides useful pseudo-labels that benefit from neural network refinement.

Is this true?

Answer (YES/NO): NO